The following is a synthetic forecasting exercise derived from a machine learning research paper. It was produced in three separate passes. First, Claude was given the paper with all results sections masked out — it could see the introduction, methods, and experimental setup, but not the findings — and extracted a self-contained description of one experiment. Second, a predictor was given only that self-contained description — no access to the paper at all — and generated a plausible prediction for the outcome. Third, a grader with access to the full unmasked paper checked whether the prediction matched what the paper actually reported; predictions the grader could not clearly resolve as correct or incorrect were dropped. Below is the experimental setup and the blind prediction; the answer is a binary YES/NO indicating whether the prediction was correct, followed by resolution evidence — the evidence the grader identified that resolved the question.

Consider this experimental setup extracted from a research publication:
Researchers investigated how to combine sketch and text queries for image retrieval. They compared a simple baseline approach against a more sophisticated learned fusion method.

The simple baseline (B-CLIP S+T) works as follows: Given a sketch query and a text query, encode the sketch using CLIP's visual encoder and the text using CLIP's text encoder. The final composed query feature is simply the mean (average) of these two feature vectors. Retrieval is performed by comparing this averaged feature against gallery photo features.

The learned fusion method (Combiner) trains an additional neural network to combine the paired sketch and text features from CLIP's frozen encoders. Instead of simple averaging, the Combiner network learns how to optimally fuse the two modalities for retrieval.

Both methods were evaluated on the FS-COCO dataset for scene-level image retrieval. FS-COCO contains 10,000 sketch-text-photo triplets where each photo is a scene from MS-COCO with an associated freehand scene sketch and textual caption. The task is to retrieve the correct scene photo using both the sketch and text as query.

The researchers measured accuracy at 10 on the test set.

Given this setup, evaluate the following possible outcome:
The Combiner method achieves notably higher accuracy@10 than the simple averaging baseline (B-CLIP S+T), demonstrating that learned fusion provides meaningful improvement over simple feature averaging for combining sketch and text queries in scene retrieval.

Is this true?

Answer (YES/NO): YES